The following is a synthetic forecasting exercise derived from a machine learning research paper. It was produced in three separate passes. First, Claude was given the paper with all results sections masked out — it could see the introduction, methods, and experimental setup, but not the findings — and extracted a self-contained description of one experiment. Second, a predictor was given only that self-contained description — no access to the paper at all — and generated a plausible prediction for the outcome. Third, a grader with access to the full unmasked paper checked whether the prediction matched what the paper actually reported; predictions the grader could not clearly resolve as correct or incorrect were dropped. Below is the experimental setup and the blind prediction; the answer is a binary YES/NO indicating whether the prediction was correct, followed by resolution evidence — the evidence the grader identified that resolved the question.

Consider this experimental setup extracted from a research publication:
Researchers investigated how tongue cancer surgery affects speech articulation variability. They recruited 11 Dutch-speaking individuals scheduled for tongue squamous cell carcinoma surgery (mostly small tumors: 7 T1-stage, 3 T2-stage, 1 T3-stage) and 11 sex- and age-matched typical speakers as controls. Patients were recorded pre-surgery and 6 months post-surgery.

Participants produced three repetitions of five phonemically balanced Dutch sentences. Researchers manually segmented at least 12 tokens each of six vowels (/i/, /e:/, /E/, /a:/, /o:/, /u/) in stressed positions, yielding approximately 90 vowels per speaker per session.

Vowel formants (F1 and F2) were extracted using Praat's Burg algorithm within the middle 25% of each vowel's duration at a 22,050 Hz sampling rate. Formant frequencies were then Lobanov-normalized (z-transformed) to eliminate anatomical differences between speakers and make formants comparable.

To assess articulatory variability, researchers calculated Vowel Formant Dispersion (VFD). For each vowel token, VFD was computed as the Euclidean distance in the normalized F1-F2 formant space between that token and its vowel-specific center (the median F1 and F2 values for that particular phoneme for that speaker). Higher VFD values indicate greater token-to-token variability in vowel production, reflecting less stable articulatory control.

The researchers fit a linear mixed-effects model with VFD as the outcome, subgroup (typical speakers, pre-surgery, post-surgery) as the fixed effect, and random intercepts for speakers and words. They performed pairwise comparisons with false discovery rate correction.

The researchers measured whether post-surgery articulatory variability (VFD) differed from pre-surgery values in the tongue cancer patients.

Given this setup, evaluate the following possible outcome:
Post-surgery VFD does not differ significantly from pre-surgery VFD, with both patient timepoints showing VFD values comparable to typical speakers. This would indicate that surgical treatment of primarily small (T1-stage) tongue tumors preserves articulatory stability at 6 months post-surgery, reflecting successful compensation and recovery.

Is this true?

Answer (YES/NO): NO